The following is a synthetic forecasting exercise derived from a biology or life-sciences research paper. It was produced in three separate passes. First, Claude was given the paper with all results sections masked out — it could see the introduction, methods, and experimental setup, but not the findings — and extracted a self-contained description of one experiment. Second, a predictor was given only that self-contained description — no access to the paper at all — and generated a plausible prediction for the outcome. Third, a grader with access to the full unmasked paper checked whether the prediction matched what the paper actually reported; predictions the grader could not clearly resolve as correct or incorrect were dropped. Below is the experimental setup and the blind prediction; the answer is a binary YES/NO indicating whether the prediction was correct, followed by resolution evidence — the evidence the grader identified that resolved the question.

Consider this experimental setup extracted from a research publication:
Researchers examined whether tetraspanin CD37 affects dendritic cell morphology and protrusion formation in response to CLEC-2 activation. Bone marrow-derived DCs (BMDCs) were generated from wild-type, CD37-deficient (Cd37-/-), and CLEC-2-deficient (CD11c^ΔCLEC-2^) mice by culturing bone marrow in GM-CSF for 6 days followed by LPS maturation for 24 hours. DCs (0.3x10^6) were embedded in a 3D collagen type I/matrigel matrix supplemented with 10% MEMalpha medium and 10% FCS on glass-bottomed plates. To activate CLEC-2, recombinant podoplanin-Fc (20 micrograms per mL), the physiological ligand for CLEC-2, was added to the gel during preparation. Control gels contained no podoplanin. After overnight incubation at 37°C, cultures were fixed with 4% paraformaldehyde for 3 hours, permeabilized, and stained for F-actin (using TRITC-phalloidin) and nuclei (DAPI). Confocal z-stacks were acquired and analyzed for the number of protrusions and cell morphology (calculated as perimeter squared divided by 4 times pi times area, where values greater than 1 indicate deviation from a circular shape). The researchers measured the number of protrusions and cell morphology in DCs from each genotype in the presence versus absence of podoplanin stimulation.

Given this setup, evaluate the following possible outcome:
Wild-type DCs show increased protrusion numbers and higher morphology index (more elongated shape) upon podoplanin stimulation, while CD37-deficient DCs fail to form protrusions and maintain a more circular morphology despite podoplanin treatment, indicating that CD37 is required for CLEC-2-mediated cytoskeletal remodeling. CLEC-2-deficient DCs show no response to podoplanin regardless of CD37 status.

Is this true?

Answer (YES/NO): NO